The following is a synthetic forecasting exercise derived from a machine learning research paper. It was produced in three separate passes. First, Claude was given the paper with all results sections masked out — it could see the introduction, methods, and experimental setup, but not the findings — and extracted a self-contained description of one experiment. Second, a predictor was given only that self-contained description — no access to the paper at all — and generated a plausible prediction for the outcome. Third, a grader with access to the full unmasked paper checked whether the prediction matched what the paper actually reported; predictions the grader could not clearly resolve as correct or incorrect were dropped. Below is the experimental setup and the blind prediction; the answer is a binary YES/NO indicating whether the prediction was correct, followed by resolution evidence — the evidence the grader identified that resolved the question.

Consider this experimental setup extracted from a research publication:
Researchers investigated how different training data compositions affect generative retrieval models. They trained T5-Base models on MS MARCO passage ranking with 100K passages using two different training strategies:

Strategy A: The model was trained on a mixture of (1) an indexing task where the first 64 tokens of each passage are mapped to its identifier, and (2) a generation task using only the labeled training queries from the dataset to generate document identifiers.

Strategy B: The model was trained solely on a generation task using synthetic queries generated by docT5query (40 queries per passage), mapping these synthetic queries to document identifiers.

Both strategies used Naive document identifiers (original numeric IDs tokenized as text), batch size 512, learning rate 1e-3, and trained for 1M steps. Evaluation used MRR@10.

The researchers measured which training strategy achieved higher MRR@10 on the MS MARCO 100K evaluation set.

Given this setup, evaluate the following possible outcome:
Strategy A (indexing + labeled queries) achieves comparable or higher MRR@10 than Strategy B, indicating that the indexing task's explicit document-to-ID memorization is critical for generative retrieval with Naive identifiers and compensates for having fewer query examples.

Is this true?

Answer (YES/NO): NO